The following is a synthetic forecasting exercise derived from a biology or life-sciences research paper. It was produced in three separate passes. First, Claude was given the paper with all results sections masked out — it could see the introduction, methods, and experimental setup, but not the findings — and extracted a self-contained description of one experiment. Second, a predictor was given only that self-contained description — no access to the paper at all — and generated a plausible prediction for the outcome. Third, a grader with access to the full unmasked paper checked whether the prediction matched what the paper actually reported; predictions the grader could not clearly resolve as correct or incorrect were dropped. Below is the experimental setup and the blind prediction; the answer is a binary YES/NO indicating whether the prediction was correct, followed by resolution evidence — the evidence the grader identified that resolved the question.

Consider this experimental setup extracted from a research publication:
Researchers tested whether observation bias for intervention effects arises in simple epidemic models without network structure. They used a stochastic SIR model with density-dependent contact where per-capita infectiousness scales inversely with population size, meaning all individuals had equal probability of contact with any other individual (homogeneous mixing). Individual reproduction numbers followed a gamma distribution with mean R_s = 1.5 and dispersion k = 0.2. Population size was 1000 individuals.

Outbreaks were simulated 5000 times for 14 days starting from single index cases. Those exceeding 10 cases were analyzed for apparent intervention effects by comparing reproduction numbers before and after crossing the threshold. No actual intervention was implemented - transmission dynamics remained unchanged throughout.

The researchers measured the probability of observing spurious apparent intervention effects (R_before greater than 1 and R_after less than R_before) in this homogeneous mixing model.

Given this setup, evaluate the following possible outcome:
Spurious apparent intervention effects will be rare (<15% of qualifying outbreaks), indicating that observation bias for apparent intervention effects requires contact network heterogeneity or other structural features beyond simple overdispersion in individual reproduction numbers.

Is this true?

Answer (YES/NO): NO